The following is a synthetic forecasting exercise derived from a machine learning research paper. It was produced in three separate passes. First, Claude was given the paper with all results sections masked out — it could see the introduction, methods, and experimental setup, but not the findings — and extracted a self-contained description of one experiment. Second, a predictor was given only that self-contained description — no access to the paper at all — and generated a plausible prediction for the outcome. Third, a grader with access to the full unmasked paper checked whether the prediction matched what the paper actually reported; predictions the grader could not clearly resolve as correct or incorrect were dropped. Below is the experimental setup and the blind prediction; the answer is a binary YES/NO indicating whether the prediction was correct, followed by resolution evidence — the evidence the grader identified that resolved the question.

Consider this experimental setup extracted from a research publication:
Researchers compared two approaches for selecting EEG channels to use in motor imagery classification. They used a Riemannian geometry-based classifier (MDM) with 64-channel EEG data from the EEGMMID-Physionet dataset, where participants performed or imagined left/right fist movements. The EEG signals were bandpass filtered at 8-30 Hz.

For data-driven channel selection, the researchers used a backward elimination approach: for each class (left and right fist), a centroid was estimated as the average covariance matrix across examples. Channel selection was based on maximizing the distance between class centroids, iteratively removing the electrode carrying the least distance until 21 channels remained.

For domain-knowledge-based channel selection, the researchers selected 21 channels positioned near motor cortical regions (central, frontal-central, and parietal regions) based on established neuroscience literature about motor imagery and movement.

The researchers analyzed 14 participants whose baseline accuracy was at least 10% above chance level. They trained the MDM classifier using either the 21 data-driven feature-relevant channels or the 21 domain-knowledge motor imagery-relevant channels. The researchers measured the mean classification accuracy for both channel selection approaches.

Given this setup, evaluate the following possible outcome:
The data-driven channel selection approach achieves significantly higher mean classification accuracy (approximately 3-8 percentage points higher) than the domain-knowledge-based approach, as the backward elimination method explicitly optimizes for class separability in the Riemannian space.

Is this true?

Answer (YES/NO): NO